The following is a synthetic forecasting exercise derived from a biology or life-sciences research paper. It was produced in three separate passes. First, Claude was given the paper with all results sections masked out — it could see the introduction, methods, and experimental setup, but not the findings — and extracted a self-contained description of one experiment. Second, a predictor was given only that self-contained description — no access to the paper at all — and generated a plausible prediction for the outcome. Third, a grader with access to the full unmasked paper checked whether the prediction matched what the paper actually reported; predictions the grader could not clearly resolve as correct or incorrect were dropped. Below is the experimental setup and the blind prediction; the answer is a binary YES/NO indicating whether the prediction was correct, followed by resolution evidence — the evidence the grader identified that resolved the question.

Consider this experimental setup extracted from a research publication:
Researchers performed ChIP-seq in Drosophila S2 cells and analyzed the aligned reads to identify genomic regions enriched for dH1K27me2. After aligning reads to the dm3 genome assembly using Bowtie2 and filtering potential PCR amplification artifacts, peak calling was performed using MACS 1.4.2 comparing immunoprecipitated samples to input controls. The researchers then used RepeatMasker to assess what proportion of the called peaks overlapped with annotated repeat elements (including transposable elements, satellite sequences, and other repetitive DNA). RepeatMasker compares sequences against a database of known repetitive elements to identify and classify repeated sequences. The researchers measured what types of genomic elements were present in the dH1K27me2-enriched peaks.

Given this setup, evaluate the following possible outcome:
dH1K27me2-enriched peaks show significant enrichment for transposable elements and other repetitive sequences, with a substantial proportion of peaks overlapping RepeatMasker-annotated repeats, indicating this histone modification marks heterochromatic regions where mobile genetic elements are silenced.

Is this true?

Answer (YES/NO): YES